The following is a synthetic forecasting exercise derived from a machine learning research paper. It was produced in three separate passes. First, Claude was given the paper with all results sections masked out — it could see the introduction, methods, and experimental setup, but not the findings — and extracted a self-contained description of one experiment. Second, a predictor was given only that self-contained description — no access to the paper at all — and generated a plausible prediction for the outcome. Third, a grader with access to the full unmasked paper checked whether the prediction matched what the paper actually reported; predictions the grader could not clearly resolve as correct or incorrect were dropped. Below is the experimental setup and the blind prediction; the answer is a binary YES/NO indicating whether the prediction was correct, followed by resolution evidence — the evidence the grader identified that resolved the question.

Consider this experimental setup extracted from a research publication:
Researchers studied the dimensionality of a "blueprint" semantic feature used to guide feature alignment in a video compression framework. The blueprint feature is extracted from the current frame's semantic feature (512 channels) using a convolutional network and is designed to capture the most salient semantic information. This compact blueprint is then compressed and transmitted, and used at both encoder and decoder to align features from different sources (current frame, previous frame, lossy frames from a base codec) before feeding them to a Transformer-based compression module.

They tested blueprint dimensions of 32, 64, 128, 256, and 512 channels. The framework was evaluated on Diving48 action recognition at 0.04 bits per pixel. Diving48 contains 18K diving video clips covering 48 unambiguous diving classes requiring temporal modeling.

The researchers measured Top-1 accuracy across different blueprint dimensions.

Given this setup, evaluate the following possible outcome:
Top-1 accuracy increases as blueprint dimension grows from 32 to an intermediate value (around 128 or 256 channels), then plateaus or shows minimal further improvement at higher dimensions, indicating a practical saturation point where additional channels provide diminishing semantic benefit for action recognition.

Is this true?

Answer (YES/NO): NO